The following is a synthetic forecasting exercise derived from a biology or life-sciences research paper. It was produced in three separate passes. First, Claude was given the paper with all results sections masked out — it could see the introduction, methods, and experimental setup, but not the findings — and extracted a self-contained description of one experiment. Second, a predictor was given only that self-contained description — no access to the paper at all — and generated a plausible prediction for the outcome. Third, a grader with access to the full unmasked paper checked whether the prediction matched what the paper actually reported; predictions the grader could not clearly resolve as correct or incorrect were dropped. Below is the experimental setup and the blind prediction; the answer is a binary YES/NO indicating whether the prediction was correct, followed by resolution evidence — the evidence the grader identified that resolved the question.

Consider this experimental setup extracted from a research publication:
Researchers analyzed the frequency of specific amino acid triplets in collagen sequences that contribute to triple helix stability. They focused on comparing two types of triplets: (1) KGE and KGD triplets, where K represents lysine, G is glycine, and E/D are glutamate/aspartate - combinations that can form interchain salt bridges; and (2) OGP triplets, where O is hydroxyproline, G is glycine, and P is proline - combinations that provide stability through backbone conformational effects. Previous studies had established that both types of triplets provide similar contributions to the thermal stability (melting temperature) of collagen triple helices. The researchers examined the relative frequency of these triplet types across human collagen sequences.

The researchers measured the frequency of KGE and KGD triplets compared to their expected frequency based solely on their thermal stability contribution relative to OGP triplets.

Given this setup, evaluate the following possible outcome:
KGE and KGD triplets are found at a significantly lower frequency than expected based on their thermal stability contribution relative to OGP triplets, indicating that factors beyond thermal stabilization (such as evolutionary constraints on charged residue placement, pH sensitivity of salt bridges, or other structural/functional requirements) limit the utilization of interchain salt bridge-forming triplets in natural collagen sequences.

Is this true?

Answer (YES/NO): NO